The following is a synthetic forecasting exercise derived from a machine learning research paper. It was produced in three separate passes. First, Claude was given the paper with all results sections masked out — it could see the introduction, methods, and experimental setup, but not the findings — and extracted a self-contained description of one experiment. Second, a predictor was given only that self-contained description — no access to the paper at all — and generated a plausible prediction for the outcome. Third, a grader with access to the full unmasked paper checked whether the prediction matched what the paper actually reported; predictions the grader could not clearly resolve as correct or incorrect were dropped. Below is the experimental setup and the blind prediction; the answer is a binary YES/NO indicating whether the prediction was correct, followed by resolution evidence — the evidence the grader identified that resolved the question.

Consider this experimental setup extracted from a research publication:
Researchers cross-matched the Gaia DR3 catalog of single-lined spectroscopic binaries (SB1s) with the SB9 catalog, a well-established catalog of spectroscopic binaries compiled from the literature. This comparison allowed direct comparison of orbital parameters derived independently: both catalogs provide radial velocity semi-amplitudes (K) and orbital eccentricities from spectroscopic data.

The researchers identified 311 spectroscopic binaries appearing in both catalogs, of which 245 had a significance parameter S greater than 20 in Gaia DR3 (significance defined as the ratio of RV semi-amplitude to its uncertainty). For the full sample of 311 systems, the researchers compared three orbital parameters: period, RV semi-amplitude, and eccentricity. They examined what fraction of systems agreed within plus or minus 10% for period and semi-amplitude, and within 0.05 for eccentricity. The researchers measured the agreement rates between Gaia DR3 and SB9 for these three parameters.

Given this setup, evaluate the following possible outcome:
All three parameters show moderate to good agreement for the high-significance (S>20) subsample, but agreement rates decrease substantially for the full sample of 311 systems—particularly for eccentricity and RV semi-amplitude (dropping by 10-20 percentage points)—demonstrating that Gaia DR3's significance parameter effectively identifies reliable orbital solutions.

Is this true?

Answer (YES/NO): NO